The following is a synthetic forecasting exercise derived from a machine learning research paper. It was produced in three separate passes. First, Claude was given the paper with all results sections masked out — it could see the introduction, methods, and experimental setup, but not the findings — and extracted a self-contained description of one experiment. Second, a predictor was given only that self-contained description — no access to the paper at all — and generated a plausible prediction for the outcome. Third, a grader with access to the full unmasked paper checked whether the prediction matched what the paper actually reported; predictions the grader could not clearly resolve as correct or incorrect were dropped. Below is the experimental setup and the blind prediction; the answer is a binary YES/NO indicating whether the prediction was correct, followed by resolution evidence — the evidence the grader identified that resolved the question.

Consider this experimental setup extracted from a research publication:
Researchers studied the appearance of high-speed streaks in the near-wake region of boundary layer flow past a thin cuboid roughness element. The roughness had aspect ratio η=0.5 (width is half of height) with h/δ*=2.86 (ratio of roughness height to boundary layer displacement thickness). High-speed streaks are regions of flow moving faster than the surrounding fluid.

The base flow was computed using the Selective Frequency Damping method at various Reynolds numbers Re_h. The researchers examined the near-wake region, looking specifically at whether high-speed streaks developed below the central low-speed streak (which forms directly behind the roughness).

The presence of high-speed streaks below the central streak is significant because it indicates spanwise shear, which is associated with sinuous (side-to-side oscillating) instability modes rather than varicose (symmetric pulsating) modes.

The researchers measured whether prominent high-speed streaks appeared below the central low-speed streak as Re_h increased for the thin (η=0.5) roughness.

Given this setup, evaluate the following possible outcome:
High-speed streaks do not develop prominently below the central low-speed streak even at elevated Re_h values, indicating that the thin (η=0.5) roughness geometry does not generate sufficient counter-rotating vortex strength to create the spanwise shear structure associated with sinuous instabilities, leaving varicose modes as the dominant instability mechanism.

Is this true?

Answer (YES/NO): NO